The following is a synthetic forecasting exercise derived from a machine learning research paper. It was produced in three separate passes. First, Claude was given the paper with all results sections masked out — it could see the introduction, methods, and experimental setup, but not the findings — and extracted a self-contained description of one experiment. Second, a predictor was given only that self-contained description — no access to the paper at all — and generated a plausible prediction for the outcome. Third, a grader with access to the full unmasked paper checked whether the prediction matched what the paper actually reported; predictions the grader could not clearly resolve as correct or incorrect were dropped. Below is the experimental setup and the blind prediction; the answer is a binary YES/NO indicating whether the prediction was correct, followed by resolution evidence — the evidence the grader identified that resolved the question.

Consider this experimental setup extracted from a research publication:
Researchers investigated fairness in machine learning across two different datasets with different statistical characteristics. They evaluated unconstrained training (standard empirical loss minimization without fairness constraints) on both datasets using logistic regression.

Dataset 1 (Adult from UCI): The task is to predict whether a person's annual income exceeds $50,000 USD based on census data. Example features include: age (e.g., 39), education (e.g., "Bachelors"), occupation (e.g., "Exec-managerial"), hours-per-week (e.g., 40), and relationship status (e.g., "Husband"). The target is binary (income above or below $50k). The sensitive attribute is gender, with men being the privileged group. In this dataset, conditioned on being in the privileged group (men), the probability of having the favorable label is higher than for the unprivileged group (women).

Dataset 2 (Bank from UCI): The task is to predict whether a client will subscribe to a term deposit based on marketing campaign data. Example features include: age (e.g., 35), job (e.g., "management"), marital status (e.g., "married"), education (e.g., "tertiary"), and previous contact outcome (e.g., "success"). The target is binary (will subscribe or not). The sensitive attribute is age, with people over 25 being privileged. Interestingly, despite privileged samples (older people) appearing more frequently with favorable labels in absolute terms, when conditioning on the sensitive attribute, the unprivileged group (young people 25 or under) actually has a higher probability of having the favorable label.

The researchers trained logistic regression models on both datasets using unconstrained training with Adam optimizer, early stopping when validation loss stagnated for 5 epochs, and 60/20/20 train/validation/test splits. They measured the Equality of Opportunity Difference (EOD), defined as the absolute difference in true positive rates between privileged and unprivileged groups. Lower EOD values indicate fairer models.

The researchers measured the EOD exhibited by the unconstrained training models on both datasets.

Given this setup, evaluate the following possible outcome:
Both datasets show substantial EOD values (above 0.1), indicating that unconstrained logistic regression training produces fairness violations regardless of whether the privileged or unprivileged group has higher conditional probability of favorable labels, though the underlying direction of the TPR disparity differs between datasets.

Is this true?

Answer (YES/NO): NO